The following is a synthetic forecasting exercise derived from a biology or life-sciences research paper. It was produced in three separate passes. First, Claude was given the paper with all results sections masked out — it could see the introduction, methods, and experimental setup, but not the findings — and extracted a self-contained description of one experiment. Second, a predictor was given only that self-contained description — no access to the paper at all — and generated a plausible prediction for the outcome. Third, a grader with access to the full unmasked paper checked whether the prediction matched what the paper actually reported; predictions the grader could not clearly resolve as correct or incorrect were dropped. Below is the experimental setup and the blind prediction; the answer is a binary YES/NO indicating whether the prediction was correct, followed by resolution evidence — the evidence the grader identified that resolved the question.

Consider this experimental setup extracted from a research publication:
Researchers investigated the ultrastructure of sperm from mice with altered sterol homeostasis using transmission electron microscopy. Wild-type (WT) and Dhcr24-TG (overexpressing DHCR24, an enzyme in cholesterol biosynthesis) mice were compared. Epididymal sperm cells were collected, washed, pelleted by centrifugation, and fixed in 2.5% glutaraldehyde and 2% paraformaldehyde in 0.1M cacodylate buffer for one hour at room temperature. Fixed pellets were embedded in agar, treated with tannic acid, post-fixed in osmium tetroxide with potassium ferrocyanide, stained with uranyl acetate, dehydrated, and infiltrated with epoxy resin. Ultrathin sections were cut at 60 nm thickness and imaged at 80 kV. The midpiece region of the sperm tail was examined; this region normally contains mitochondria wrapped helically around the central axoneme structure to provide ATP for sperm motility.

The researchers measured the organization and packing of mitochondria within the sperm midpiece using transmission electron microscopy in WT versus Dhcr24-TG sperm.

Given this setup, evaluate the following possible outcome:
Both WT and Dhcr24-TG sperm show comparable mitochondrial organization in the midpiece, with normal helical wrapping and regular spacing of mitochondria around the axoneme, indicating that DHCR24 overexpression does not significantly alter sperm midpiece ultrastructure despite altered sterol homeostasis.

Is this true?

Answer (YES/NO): NO